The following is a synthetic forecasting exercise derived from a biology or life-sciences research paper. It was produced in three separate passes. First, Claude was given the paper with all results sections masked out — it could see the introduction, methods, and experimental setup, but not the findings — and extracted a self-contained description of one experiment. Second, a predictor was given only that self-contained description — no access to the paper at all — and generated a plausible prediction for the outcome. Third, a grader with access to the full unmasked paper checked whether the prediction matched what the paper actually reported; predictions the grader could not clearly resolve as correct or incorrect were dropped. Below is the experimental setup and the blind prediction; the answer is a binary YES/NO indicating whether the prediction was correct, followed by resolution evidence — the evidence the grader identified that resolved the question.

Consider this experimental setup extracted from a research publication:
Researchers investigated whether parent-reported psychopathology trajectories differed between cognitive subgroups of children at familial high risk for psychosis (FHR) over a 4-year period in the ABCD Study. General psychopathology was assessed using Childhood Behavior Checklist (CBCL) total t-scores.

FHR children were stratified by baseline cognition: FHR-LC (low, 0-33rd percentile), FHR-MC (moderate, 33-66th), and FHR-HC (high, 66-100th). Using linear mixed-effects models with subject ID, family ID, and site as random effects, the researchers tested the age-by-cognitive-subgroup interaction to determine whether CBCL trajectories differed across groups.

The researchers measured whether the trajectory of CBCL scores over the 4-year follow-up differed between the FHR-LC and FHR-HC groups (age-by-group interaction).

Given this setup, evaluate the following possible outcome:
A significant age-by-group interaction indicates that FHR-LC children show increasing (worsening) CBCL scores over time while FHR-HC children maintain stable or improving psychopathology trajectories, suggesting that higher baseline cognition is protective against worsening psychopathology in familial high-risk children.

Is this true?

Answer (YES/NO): NO